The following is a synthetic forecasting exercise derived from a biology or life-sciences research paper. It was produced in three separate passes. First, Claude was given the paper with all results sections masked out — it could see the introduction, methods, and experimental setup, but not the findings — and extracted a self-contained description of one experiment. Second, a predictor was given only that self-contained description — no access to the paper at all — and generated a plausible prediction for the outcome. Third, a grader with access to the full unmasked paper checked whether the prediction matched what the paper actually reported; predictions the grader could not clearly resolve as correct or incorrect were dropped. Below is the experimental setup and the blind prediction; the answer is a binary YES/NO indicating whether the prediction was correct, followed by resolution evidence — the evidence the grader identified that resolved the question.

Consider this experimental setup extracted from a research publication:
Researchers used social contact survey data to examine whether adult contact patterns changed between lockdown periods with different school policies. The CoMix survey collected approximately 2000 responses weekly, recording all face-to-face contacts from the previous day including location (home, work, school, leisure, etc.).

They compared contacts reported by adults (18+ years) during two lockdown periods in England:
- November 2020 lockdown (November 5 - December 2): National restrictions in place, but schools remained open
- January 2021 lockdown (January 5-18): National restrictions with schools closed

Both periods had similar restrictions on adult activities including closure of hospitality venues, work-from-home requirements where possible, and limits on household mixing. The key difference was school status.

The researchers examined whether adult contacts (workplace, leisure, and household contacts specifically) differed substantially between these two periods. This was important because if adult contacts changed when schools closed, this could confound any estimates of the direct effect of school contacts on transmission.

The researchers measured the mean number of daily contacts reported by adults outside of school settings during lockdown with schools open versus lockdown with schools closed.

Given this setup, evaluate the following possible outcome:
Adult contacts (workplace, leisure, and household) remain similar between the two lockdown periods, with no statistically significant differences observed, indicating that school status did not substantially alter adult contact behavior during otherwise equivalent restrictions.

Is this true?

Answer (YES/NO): YES